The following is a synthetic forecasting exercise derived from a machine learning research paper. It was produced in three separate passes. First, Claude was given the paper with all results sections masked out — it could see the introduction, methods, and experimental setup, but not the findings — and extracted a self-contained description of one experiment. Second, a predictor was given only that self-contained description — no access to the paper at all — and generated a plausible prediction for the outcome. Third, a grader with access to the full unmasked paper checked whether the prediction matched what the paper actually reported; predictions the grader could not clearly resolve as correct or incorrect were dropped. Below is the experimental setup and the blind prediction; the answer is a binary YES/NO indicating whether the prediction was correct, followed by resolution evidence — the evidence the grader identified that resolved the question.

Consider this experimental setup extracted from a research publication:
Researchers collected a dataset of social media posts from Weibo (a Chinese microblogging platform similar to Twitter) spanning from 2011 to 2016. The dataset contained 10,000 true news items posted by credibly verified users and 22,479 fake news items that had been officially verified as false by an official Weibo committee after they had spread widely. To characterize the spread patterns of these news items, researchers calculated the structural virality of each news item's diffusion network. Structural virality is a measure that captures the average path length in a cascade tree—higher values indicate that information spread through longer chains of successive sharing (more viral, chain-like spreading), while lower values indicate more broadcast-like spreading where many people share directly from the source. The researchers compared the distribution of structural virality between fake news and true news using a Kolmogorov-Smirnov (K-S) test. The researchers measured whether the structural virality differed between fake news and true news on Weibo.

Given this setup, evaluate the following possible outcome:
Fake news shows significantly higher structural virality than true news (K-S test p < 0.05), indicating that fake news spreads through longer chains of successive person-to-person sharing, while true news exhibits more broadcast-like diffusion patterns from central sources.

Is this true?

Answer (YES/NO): YES